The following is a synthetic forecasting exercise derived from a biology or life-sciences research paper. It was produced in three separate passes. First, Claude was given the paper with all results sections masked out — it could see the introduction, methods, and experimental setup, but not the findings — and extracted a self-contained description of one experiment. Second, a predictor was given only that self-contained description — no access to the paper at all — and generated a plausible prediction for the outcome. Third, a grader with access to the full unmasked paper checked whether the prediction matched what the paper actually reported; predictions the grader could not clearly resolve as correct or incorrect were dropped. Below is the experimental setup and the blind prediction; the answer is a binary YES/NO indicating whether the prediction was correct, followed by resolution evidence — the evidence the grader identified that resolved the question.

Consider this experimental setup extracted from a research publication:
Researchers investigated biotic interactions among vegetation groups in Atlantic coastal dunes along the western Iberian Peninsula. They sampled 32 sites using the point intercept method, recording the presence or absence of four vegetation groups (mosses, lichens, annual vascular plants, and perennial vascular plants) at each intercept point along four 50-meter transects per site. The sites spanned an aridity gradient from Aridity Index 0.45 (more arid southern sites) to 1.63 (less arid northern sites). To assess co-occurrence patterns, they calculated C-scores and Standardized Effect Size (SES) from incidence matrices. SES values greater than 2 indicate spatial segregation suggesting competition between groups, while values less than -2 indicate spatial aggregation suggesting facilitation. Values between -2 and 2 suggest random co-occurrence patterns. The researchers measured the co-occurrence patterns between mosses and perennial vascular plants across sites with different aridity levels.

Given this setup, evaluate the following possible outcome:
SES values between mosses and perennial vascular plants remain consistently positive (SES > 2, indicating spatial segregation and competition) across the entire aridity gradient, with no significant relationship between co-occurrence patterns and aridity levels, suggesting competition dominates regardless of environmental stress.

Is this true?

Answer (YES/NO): NO